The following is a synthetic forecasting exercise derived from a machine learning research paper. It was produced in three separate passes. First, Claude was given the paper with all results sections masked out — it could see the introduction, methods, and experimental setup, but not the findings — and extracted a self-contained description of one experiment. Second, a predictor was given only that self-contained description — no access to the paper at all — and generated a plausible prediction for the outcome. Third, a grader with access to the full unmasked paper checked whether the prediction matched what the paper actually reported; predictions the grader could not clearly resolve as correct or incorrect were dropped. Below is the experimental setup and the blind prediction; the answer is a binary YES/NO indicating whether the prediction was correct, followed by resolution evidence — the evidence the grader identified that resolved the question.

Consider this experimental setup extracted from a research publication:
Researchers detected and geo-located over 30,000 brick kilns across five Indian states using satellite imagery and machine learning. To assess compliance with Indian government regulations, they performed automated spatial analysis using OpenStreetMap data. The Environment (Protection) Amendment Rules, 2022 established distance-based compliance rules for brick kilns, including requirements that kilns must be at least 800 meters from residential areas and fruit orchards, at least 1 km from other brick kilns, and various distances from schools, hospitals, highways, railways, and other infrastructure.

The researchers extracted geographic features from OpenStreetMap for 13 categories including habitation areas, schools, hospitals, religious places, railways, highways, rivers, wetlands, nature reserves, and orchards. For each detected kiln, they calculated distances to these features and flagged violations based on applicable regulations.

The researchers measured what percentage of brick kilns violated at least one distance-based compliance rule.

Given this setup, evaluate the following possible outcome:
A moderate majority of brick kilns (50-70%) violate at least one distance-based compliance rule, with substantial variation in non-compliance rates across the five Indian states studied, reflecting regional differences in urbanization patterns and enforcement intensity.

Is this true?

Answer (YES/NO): YES